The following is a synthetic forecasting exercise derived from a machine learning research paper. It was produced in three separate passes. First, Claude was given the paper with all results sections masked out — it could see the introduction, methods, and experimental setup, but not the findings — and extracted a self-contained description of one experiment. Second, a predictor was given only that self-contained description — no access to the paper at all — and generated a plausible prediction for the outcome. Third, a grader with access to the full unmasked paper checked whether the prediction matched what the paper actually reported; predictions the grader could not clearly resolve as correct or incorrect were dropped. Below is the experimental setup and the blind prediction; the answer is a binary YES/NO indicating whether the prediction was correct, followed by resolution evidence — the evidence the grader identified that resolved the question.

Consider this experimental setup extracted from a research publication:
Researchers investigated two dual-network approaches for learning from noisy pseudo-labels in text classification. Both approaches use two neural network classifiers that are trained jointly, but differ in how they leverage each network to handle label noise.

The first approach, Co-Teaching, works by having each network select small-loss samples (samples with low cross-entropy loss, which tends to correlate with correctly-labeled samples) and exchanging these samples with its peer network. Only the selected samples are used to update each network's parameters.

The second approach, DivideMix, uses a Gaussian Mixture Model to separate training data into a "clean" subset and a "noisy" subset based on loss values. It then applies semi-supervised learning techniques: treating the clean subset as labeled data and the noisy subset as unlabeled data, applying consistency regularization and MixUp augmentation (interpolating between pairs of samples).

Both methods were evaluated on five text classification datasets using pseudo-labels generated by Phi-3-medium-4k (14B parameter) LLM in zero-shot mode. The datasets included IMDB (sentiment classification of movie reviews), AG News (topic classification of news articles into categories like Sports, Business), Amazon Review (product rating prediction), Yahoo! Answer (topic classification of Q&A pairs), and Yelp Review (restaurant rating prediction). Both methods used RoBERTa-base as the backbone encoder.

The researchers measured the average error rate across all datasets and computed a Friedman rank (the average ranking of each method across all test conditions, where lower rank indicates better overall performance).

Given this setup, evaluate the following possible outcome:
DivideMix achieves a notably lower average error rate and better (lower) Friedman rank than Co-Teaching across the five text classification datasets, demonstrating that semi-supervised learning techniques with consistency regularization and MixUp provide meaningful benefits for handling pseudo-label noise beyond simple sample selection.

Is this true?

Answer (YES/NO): NO